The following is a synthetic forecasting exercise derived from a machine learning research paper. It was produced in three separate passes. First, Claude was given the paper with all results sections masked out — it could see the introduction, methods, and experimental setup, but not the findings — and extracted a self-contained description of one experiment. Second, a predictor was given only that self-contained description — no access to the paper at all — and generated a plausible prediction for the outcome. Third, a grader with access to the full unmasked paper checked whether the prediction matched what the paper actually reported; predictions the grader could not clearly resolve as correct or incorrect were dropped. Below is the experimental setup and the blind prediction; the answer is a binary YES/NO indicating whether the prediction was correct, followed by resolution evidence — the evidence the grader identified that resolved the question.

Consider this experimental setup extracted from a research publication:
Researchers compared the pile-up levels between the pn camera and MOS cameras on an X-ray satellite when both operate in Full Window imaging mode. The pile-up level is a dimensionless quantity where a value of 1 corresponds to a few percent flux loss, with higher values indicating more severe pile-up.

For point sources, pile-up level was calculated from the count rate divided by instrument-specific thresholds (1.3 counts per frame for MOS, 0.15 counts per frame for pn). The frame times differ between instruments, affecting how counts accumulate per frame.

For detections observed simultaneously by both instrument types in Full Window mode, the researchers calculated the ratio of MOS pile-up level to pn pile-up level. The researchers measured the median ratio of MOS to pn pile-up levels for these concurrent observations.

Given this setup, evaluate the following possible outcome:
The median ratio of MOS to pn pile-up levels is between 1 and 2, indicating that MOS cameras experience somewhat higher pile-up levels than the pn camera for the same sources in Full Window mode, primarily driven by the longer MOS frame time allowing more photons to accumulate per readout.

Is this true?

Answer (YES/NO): YES